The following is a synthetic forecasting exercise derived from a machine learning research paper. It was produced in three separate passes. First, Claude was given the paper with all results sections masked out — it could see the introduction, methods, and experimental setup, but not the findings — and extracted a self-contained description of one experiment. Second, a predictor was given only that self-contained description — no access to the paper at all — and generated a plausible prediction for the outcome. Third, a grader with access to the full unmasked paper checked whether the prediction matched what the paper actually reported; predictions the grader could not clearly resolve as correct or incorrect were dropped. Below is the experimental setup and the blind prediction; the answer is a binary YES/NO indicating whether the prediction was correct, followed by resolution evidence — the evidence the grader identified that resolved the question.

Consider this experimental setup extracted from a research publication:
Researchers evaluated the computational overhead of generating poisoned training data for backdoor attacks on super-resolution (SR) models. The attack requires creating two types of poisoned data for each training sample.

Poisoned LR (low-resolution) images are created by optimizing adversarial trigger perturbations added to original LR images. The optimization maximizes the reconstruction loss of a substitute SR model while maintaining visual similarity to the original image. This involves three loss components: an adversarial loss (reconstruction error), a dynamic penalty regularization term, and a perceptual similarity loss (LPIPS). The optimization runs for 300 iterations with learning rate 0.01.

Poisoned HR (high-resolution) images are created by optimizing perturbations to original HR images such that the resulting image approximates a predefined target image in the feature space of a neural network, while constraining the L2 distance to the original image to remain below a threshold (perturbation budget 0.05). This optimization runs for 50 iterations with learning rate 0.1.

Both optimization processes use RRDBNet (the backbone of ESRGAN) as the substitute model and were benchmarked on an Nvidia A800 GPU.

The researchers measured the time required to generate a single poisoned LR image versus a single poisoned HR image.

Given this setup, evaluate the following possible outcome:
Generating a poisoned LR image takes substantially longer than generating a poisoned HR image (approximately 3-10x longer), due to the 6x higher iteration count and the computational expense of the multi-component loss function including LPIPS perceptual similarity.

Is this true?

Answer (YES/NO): YES